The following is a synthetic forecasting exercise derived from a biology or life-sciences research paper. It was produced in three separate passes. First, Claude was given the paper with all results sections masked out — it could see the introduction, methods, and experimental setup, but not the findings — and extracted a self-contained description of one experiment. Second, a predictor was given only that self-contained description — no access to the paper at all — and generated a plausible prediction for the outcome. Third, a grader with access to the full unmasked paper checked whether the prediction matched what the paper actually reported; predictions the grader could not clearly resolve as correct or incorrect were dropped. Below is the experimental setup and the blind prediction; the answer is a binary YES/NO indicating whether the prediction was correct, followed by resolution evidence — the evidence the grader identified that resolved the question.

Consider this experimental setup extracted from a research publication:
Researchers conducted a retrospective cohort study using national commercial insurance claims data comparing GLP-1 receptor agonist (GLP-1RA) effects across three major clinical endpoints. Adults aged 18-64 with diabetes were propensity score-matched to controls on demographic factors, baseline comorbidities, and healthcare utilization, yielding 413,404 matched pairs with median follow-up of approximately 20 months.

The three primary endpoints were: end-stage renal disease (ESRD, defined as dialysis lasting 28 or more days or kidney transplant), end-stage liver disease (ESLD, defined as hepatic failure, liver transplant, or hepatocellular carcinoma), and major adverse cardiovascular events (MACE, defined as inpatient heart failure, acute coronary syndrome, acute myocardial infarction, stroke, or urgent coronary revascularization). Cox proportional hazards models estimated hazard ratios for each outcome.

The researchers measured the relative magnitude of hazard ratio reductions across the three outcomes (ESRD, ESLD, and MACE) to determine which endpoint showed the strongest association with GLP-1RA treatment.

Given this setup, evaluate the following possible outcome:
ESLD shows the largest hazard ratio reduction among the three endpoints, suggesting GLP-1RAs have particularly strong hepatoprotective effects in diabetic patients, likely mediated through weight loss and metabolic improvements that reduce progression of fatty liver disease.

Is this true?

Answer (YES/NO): NO